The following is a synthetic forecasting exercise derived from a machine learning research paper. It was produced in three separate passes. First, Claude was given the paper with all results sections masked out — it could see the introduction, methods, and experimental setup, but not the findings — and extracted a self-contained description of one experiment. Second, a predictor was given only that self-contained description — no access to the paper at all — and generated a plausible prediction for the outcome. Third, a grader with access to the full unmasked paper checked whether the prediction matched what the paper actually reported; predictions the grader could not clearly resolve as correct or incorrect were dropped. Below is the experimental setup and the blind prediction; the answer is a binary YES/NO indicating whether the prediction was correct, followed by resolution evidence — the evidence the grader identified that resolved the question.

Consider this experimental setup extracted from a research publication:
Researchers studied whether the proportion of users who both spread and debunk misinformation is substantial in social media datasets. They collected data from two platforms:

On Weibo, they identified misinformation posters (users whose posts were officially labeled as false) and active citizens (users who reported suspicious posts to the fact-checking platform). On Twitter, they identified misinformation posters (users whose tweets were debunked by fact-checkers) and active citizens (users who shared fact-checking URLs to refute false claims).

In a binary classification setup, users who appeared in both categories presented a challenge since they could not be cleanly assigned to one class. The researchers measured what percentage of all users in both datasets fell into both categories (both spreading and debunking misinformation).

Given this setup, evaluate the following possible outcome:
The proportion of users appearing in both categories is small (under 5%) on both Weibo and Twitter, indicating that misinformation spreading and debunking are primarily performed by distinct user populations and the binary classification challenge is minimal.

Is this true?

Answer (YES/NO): NO